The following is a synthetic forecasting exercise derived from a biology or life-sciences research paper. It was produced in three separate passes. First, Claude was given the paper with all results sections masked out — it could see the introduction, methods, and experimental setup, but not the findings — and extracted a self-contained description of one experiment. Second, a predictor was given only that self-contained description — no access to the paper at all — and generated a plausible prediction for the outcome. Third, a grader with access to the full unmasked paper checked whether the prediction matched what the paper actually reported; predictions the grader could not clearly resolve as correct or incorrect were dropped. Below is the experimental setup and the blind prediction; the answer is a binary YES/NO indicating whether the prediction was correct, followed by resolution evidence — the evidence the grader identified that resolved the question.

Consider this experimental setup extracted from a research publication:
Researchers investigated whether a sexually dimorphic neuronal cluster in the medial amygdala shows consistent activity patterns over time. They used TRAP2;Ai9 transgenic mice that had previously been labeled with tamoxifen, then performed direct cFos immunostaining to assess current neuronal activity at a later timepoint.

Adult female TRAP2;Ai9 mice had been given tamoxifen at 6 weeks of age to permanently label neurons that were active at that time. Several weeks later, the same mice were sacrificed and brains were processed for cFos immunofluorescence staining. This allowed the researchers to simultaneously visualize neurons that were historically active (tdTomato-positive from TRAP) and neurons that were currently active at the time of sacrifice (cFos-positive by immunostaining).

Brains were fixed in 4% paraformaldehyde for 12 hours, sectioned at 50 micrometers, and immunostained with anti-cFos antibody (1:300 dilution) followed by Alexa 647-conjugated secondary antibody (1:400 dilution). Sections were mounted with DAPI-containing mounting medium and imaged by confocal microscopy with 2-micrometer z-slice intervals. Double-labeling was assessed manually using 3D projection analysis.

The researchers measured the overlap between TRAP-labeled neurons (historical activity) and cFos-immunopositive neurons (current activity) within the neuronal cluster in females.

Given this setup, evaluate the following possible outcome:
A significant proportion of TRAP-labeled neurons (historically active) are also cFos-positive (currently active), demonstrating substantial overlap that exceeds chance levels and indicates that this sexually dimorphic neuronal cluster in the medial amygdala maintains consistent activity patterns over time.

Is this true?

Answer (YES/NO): YES